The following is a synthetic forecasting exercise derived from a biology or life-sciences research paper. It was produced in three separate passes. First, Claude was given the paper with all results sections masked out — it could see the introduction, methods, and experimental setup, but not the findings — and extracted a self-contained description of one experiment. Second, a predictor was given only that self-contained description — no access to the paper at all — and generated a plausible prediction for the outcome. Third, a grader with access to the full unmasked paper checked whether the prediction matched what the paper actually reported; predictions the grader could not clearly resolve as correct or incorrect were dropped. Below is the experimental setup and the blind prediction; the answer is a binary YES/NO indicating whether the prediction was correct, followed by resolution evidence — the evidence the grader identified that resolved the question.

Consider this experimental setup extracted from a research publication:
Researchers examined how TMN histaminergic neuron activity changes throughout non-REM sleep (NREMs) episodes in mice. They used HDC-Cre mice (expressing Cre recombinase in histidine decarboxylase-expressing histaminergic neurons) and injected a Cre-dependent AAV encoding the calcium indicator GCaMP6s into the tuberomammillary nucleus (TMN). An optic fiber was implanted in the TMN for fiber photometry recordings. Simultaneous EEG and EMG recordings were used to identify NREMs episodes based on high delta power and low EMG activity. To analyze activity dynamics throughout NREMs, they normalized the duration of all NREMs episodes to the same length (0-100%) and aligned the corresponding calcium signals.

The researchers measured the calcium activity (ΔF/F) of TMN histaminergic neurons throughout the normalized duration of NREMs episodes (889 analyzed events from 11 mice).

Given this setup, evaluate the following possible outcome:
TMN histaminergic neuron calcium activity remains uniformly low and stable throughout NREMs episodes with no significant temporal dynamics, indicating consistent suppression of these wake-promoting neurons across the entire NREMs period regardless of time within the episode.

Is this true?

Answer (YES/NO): NO